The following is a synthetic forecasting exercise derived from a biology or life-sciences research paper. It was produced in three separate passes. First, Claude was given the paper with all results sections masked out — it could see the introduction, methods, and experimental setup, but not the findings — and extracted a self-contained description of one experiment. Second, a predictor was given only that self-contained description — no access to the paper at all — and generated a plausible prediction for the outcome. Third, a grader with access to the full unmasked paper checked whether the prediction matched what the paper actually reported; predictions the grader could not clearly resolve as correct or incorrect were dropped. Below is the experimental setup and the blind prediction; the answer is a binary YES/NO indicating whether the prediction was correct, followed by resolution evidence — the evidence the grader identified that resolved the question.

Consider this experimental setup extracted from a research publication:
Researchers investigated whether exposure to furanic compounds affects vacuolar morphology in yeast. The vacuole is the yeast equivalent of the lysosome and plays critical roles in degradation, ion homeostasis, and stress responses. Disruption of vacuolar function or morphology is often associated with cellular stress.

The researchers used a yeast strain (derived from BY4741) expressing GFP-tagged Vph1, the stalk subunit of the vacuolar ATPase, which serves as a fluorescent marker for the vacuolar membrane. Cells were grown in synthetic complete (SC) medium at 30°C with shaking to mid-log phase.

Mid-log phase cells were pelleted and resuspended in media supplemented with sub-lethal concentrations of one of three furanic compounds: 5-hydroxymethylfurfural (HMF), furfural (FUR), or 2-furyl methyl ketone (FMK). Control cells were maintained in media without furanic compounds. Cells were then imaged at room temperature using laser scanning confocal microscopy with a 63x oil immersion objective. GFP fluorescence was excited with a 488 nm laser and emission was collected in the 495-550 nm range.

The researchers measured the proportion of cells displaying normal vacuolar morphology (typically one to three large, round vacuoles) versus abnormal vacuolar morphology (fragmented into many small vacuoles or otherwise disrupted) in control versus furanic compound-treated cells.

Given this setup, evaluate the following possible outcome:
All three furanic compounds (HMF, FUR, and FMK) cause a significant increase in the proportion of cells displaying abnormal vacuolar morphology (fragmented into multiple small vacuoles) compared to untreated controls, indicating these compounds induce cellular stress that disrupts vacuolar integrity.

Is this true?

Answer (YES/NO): NO